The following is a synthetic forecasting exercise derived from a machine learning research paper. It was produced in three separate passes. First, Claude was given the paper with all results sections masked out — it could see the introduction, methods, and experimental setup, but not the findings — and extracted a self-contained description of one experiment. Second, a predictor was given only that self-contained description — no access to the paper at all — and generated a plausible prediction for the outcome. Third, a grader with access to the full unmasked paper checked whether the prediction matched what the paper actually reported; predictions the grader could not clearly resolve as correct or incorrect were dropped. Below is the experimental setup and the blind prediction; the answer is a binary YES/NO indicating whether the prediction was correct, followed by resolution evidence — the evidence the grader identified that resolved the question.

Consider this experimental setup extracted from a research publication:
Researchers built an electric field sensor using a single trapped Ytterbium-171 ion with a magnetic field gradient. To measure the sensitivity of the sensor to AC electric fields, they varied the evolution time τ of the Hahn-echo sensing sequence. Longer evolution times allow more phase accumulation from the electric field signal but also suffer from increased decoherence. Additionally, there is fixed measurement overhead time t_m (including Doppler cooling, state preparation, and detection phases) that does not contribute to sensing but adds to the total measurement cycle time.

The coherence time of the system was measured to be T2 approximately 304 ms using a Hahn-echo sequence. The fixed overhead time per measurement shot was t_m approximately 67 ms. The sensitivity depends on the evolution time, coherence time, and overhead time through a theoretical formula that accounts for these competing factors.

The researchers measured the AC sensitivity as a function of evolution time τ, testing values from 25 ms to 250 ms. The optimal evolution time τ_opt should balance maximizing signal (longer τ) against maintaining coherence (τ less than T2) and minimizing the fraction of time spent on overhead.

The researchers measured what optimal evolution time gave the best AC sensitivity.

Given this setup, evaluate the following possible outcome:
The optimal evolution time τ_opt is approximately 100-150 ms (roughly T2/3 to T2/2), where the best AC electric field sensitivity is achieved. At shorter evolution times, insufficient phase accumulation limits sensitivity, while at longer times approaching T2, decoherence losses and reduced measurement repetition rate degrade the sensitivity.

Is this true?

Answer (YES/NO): NO